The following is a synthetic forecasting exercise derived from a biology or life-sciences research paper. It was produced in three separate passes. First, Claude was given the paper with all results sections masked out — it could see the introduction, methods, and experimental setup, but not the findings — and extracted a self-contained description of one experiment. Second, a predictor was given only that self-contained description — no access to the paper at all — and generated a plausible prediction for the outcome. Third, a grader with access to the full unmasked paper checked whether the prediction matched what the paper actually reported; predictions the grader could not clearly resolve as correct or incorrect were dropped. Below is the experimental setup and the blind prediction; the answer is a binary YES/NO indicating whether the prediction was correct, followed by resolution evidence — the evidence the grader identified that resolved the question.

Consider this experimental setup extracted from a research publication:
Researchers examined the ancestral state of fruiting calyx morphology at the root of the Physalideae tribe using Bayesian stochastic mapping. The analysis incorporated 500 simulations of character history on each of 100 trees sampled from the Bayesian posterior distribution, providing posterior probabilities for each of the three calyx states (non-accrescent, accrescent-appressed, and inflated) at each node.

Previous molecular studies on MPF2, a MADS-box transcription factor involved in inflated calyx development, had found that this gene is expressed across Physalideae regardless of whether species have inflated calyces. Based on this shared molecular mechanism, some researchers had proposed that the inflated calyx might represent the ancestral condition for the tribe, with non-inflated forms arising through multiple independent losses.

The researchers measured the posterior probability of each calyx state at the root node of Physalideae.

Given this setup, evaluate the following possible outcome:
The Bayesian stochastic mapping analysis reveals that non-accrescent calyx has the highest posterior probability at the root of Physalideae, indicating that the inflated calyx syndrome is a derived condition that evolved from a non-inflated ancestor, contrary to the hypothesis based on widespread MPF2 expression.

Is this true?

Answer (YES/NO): YES